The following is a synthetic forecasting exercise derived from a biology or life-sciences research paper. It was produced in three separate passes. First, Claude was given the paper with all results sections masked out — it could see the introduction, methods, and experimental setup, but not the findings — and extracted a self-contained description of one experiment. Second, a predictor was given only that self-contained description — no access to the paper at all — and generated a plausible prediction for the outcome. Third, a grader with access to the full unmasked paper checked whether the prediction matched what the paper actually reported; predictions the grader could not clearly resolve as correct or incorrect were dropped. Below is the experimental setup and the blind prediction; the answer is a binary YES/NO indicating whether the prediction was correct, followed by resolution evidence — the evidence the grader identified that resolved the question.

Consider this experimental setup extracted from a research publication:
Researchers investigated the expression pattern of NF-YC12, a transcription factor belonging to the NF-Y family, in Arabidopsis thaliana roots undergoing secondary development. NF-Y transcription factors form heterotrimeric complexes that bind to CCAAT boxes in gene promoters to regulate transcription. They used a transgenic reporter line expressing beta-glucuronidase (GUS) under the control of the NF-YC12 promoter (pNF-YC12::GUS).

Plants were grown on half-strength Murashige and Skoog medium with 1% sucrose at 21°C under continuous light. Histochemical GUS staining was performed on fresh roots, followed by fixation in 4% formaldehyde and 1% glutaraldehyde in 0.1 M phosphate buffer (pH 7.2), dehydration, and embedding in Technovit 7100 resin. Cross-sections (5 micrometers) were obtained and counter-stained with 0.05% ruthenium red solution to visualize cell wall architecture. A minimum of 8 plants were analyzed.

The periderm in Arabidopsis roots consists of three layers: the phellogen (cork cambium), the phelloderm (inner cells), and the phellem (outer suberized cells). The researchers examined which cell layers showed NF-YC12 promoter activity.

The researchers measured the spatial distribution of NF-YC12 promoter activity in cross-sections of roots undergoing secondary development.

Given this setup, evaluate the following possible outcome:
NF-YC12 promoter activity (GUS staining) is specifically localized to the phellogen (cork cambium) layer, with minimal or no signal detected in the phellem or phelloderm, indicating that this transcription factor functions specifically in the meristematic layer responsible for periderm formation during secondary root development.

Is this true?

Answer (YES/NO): NO